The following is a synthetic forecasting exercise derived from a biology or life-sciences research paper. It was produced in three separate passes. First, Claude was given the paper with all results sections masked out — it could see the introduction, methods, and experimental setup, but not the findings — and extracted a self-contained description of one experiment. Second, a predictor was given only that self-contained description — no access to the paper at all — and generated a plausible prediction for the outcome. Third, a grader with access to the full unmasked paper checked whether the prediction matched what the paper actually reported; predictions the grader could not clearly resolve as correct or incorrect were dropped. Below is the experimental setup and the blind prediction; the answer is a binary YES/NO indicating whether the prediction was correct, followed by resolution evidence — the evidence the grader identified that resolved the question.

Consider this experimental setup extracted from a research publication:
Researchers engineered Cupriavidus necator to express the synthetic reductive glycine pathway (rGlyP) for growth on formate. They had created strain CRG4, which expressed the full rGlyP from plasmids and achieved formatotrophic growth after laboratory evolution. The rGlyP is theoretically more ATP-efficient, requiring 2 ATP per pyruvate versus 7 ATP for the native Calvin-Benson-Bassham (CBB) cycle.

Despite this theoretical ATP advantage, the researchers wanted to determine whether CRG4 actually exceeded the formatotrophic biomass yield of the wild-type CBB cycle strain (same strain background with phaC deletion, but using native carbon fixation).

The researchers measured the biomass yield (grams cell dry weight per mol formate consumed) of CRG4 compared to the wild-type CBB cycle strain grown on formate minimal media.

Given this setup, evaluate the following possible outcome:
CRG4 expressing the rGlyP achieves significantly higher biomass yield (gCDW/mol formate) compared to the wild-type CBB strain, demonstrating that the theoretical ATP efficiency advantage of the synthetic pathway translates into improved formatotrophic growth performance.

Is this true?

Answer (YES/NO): NO